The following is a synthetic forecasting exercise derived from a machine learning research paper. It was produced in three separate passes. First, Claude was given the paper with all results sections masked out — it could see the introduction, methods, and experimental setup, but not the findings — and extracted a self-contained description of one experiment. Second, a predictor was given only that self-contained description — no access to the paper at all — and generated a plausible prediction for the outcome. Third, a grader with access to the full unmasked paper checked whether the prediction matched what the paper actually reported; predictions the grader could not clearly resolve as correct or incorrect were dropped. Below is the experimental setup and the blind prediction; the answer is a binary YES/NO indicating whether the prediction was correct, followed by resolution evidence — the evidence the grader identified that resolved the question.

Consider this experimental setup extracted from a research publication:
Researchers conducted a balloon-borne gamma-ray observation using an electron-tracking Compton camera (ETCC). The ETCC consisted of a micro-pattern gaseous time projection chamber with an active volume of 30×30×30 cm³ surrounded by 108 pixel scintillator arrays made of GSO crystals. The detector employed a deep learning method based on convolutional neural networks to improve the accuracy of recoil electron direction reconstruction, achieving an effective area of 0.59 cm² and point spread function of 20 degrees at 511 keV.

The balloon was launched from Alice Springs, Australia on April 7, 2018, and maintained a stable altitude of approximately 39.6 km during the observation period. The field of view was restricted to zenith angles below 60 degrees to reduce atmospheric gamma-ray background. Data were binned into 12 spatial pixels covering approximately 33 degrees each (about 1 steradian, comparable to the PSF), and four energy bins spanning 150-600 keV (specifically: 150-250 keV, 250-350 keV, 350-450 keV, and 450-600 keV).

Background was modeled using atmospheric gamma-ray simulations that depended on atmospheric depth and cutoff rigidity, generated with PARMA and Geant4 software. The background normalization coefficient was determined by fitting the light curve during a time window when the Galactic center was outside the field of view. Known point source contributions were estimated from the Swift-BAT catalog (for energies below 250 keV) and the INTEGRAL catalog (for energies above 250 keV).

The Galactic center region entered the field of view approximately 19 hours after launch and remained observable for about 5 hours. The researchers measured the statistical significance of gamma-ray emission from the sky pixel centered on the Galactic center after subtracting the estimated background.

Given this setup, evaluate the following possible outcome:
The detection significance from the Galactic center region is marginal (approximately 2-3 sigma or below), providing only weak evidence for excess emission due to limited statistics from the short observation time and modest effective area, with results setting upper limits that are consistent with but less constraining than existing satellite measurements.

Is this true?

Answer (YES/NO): NO